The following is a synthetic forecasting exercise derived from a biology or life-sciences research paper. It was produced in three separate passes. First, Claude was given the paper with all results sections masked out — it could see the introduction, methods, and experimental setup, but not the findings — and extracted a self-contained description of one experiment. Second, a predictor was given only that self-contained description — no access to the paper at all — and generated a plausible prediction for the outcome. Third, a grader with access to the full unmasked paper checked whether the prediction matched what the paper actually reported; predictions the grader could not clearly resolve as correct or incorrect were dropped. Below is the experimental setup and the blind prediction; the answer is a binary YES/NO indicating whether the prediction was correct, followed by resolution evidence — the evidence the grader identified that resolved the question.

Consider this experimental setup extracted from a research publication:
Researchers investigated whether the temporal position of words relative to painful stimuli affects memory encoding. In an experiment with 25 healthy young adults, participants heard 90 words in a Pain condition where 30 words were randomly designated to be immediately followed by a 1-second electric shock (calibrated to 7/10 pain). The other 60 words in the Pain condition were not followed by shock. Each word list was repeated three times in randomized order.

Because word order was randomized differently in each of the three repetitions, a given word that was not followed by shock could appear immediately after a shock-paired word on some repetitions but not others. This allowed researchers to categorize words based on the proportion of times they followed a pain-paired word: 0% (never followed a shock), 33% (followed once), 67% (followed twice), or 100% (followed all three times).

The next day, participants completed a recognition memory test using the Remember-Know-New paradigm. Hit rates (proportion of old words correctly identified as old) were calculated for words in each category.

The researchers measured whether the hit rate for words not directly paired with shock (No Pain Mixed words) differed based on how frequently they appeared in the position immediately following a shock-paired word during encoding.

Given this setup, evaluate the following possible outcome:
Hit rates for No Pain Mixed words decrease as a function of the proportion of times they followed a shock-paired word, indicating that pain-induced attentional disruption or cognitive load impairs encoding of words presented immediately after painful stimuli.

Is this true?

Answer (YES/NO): NO